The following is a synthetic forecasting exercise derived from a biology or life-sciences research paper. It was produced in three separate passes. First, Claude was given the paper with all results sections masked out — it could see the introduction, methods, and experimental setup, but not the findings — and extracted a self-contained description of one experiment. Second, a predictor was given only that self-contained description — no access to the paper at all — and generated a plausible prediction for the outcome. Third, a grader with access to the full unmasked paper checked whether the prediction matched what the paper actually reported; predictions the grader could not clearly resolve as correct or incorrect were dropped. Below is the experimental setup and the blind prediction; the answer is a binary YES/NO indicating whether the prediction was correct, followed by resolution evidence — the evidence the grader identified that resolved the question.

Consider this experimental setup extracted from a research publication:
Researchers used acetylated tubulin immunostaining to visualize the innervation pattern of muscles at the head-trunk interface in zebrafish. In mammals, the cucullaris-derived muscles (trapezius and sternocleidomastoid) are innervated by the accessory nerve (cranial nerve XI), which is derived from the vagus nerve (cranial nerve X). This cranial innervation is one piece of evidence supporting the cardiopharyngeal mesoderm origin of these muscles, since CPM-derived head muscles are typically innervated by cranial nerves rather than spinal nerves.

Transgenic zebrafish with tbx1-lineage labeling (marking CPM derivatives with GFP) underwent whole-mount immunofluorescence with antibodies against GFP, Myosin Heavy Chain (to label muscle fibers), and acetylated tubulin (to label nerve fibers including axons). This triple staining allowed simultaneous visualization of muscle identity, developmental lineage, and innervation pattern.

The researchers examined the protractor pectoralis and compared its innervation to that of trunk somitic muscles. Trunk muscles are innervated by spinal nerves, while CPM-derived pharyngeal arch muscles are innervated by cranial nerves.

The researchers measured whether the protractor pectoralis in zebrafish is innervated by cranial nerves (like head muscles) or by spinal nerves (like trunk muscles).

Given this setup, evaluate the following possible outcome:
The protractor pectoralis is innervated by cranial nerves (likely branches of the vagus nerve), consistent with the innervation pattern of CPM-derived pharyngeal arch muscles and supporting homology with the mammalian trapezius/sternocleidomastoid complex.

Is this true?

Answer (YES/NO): YES